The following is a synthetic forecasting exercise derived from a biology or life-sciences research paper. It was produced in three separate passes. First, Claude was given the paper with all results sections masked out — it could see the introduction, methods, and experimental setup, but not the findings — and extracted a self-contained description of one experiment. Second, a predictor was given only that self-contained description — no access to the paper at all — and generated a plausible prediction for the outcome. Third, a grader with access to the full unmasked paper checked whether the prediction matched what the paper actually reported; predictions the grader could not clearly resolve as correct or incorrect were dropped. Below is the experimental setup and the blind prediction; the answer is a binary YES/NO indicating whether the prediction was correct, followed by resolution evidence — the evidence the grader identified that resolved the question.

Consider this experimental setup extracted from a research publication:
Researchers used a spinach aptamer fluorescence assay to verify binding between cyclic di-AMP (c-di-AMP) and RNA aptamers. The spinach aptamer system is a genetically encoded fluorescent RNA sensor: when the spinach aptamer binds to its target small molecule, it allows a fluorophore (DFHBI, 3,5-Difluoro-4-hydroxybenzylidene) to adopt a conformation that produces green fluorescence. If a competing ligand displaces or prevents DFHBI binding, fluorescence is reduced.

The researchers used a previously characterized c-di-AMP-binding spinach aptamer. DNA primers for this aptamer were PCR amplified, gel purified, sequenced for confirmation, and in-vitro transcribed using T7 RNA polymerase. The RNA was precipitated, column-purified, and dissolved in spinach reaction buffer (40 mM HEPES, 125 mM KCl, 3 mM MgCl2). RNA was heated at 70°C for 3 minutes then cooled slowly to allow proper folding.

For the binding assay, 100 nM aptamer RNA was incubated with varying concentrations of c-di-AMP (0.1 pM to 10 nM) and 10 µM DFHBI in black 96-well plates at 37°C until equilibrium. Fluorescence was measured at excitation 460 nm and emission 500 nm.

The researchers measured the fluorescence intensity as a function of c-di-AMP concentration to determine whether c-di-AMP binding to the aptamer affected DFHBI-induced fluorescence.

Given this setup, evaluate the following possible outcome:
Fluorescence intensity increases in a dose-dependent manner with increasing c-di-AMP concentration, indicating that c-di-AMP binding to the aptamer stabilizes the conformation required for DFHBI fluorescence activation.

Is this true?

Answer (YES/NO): YES